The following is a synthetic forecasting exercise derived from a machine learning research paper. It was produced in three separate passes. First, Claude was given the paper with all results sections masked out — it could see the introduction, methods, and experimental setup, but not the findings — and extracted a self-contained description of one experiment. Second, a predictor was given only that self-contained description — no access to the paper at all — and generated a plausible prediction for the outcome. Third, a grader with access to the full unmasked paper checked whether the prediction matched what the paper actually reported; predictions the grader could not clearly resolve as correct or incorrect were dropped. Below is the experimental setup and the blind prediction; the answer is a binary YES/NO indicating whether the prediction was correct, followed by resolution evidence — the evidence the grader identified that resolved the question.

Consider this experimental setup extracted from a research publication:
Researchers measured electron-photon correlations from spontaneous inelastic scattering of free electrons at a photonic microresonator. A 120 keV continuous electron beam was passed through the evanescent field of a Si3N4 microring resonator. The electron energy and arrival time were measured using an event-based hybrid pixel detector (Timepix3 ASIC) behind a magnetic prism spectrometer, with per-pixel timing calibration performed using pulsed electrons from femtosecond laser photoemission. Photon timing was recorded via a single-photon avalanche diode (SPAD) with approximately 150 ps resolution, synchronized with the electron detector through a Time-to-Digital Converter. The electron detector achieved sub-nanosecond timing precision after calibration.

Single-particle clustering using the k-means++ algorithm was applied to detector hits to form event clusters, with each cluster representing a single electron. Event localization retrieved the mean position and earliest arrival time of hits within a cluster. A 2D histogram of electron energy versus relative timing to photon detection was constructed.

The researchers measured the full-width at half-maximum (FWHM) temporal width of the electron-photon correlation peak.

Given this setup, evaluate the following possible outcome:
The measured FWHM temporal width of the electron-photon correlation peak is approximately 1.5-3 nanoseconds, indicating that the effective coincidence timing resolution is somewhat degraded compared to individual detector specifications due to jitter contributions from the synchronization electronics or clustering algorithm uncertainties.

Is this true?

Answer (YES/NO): NO